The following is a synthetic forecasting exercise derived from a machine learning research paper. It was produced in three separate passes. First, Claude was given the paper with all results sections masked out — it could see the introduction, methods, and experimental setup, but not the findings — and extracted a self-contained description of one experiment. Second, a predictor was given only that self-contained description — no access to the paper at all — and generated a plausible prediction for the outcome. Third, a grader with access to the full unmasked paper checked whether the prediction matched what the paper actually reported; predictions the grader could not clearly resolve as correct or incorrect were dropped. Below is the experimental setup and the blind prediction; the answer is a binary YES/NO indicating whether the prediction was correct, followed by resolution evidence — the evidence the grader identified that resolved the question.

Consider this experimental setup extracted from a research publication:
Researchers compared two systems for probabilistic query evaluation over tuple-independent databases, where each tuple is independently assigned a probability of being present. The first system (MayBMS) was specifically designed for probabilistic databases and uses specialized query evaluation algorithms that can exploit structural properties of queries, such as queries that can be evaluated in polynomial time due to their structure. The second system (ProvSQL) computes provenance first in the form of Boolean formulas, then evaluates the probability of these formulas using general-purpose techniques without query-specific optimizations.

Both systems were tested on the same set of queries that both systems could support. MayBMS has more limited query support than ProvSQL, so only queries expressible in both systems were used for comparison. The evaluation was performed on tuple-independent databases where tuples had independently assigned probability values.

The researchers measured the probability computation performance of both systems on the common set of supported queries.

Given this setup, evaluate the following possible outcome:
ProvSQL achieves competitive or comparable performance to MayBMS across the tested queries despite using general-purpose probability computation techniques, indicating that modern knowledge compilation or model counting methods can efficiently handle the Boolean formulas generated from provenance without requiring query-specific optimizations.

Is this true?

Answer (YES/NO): NO